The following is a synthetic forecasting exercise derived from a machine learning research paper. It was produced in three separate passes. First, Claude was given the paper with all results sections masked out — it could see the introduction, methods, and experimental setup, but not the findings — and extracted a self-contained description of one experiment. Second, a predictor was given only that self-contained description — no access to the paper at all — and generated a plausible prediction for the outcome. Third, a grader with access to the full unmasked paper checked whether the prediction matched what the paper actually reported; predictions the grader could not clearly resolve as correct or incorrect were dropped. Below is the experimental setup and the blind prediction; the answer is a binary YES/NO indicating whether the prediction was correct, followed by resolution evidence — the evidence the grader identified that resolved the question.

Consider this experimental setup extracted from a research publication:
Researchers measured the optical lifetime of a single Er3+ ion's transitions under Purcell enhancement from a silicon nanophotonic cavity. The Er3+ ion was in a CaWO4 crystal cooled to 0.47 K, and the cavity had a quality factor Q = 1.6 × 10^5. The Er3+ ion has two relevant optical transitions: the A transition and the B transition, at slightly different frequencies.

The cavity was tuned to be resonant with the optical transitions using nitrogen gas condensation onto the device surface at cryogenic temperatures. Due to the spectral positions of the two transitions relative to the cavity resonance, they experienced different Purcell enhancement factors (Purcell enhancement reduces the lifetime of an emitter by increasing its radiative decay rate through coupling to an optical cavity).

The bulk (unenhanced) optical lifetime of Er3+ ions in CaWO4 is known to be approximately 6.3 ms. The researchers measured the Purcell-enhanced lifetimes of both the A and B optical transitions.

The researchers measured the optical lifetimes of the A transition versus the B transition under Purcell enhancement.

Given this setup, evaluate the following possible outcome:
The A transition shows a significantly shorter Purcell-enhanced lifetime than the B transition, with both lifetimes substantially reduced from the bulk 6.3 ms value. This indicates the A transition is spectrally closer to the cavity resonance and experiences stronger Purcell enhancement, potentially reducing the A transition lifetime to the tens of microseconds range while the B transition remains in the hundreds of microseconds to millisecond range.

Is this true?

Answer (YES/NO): NO